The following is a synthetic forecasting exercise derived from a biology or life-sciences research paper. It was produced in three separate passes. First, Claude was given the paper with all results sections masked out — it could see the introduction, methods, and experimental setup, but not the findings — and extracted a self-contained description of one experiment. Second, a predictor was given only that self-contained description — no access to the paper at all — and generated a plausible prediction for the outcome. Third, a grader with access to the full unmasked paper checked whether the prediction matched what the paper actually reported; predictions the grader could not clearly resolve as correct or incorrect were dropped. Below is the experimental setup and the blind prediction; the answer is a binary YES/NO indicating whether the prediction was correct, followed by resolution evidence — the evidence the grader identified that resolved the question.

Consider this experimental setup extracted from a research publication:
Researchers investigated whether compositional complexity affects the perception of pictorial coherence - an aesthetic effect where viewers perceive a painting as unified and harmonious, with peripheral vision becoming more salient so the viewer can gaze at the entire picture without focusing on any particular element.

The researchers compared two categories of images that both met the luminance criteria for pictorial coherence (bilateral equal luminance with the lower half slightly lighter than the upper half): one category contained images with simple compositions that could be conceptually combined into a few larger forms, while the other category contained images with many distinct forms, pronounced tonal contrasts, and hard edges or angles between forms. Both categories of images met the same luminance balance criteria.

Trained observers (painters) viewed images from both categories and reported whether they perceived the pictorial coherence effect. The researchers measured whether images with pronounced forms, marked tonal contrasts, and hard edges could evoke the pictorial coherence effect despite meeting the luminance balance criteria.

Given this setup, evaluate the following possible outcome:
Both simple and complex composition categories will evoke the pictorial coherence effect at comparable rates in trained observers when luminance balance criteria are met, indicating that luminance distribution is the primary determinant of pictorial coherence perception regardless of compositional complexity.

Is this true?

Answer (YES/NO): NO